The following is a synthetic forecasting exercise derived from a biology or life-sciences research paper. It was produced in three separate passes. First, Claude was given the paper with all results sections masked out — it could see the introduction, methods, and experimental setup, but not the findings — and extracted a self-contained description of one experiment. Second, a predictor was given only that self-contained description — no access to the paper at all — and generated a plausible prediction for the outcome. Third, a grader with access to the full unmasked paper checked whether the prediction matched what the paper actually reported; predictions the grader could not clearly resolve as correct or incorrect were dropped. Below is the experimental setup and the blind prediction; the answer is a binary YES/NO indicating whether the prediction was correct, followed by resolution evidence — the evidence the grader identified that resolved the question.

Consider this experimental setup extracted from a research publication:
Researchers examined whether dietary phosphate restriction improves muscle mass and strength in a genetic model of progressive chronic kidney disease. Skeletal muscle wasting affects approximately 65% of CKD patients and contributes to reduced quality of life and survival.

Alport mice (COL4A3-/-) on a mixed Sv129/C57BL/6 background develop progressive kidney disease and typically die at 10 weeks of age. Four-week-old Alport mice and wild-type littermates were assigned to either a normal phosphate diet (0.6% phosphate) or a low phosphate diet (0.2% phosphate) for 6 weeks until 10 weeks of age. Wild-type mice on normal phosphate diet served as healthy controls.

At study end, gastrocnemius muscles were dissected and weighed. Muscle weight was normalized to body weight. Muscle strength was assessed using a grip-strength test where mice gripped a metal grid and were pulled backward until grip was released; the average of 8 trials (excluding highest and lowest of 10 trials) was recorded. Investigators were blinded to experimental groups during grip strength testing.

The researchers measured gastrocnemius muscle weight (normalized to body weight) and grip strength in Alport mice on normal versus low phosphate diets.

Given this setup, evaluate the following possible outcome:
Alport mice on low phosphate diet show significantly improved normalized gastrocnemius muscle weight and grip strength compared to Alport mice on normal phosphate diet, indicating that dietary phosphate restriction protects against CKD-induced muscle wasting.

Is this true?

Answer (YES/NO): NO